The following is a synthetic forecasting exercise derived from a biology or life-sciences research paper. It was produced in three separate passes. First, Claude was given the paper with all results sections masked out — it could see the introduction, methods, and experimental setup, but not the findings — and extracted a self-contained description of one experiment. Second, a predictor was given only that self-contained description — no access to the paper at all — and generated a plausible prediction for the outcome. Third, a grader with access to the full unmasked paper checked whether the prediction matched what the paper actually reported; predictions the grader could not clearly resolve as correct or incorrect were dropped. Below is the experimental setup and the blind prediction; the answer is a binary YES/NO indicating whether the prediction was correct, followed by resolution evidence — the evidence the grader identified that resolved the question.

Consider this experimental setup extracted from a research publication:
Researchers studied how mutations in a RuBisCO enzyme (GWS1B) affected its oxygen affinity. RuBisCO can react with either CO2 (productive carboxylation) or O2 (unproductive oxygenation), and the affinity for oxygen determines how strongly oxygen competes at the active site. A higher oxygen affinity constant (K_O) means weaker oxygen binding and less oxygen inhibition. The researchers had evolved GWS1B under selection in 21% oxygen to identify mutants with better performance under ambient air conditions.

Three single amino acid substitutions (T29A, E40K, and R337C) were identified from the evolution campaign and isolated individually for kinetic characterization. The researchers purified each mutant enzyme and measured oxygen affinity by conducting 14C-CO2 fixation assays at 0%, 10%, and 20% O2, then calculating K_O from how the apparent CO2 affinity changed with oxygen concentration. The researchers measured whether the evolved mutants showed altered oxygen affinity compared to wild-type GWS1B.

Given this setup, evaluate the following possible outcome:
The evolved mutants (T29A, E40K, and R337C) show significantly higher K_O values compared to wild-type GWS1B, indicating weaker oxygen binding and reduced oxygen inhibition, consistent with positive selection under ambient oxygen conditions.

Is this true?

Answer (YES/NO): YES